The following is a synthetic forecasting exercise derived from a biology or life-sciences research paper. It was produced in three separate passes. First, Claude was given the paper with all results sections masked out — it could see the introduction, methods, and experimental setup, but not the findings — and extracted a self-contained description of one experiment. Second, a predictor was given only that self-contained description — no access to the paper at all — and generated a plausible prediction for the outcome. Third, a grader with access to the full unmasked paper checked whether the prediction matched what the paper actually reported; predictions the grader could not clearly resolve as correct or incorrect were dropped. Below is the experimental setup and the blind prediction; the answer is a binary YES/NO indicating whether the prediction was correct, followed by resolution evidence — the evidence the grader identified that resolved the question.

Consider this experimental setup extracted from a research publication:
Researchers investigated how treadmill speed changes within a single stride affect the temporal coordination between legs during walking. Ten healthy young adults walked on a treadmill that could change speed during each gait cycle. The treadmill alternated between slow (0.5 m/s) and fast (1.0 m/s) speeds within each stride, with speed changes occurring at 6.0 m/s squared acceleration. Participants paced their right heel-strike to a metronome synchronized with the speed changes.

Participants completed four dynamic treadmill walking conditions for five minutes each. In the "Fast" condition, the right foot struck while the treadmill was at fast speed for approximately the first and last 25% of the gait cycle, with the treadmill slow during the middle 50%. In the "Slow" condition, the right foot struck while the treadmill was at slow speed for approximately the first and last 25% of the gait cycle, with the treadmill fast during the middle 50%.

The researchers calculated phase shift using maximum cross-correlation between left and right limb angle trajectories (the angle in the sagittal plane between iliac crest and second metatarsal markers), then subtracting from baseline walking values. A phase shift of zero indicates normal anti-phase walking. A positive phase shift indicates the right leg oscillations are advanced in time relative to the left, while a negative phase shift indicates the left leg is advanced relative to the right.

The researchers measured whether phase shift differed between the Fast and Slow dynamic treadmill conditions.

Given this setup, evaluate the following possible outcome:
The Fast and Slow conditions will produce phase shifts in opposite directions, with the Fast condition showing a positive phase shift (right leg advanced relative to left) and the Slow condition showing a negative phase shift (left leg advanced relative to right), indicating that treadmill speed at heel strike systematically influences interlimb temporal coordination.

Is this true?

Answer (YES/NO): YES